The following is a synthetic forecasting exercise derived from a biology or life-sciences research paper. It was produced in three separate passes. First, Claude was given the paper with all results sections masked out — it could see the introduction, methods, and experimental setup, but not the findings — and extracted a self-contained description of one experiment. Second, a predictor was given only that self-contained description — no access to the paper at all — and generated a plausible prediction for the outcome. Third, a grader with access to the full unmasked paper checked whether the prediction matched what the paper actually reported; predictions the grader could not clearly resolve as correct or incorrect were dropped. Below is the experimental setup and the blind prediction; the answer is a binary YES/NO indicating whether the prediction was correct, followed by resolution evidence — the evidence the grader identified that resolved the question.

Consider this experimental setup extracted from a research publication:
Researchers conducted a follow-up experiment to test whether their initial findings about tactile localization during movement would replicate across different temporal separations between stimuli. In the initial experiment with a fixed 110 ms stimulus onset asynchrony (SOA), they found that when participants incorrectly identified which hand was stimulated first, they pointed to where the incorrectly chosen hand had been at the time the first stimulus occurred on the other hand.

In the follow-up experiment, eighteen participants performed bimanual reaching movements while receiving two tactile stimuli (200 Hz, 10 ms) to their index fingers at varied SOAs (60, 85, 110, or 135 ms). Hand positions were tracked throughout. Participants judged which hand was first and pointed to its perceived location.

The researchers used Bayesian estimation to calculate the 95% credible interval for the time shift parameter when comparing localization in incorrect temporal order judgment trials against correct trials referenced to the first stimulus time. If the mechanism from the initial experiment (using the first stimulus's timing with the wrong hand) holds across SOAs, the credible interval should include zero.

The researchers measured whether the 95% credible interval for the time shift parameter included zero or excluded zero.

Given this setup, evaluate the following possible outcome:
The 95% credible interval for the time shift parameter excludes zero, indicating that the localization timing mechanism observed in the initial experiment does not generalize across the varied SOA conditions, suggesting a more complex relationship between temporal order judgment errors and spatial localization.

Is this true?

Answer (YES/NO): NO